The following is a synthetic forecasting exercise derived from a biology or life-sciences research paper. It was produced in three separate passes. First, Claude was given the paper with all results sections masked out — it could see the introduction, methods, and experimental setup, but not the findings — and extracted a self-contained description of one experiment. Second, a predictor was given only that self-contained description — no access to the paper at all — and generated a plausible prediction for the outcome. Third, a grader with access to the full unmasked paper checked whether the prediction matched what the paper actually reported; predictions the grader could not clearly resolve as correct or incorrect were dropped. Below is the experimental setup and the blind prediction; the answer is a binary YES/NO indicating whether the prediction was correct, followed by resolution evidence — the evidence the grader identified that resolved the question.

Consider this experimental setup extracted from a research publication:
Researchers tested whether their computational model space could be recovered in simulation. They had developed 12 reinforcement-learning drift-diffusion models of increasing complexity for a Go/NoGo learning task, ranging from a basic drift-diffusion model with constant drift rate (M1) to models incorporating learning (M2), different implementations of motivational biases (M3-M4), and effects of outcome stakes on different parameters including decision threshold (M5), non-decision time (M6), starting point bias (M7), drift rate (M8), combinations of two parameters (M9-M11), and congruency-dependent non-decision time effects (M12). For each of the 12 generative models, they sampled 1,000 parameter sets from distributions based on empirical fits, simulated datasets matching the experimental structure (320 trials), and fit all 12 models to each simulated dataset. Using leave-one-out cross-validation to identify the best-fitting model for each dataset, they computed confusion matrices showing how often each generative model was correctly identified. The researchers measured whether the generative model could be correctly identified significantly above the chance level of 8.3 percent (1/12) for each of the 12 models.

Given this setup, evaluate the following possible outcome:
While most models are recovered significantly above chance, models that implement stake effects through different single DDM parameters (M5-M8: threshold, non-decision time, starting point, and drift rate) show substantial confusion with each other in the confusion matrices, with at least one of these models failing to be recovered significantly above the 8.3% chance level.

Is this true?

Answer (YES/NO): NO